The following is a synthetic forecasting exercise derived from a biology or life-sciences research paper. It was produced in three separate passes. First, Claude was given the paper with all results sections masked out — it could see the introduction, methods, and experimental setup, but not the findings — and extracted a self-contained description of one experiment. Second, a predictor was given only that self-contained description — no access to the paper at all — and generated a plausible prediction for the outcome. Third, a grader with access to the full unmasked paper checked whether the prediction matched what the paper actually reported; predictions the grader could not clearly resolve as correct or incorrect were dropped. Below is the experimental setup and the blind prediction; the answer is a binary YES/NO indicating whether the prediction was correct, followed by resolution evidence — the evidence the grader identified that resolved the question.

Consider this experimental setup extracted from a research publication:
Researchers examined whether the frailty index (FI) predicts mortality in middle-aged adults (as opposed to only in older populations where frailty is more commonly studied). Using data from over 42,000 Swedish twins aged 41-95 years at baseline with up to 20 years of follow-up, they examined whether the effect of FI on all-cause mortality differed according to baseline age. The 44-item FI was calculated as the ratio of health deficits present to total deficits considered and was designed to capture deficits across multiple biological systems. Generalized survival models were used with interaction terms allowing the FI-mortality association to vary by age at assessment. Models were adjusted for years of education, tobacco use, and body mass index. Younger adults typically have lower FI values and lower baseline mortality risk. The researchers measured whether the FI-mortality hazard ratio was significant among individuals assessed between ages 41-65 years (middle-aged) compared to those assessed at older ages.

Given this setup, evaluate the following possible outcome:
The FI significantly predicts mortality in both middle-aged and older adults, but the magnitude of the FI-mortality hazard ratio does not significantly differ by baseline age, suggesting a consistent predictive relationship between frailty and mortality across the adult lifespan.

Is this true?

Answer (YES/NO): NO